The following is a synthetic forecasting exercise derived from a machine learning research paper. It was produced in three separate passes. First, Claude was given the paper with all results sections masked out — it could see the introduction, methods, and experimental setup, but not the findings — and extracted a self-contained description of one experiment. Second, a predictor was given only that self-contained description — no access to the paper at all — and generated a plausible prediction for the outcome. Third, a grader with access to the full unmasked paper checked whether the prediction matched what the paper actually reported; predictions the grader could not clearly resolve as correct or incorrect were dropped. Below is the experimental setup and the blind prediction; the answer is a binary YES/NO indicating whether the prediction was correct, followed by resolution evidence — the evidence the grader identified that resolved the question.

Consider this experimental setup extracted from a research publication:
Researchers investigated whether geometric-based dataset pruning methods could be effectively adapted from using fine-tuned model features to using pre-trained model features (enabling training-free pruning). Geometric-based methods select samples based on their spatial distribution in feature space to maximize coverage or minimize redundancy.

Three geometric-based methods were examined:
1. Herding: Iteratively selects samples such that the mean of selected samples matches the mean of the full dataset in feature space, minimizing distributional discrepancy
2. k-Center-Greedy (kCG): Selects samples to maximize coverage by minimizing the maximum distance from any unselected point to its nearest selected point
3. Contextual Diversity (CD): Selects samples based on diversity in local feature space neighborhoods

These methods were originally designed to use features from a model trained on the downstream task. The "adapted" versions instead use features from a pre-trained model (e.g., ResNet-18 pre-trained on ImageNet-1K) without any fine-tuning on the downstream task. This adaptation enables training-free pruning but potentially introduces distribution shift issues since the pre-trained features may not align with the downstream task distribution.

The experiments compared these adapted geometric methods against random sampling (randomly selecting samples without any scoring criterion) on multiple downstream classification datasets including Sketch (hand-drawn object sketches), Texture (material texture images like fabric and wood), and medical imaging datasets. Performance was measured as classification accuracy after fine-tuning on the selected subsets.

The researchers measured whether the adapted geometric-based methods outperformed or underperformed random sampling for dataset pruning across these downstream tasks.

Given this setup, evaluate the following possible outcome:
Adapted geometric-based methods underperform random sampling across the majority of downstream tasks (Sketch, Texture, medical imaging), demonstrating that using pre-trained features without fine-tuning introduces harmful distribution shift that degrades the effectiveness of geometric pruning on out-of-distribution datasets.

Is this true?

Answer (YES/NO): YES